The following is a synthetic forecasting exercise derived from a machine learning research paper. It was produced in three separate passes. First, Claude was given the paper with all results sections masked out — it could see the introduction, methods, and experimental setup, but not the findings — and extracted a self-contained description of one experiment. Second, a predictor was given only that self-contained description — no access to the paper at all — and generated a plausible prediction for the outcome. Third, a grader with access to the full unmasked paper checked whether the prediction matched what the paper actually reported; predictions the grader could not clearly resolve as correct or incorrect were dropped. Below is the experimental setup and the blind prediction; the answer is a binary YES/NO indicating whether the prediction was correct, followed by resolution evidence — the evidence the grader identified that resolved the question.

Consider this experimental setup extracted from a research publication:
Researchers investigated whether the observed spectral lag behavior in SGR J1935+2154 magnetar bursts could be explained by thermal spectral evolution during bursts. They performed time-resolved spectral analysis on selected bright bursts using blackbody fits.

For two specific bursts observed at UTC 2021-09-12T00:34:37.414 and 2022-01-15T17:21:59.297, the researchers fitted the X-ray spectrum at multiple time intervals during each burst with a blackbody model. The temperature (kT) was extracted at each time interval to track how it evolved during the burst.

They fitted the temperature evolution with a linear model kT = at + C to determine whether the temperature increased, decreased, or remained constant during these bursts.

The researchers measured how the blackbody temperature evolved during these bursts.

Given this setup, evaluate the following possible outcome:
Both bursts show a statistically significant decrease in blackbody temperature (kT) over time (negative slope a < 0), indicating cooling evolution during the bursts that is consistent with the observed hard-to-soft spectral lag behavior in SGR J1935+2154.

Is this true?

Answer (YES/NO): NO